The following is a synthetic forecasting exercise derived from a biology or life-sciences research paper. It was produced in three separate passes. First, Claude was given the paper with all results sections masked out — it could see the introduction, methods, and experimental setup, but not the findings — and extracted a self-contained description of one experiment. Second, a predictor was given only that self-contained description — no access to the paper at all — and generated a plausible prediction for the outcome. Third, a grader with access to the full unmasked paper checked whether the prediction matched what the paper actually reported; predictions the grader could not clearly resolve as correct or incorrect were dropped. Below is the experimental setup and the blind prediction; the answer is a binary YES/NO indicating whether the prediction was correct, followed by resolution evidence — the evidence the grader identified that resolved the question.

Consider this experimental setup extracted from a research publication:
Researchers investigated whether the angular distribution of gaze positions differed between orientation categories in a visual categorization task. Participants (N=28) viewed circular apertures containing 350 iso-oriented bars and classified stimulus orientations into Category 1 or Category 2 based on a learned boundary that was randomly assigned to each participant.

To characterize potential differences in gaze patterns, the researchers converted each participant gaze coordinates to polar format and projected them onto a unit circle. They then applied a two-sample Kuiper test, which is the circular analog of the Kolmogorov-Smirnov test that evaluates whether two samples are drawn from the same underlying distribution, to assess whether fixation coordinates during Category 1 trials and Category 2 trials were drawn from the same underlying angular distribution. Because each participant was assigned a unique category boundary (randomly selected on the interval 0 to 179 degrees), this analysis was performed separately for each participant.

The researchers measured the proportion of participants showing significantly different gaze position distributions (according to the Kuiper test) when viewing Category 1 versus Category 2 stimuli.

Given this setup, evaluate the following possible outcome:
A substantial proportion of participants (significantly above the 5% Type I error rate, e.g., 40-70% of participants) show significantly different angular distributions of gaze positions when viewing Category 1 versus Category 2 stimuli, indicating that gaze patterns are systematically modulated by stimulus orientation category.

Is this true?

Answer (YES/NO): NO